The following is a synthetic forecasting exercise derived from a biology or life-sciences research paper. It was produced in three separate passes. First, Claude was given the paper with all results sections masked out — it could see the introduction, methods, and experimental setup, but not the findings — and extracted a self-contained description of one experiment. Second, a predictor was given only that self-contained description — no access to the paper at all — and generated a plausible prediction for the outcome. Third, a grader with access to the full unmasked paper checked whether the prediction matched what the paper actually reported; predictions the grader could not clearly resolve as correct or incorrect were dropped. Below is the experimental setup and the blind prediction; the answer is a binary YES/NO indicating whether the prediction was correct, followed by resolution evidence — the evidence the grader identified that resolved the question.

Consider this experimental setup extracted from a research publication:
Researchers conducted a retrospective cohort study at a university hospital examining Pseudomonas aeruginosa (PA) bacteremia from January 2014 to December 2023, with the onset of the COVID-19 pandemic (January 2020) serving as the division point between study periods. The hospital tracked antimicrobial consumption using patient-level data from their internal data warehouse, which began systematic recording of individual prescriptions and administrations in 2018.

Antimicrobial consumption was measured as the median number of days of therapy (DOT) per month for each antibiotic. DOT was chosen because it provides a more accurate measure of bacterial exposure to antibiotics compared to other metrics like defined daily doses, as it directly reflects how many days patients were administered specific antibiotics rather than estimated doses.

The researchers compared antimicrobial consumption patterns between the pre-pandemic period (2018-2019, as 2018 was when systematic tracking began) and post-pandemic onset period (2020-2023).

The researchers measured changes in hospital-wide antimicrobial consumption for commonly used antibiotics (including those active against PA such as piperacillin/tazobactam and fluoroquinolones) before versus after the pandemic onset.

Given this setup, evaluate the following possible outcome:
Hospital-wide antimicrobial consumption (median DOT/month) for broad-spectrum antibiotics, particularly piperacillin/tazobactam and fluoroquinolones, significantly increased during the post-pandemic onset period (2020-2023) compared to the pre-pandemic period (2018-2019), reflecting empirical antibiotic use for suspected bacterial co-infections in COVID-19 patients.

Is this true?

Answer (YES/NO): NO